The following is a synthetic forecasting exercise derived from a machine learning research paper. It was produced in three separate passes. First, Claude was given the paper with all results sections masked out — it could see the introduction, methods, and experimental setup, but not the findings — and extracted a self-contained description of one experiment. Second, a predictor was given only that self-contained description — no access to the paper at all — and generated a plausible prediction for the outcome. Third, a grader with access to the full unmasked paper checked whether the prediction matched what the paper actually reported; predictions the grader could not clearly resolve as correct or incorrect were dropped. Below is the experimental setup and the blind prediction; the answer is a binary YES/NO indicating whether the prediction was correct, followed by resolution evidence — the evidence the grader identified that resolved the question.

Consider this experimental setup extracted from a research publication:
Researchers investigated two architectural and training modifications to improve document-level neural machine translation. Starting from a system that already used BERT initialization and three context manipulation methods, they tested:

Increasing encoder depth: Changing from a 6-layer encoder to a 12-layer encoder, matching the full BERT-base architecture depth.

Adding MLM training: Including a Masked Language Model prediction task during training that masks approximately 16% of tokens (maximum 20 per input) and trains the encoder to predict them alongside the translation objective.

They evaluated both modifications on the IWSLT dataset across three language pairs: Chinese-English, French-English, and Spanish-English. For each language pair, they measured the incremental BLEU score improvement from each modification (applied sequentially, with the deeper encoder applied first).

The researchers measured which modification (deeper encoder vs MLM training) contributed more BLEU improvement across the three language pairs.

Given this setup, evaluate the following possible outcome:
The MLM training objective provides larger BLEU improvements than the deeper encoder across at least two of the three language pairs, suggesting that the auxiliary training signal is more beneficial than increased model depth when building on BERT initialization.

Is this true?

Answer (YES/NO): NO